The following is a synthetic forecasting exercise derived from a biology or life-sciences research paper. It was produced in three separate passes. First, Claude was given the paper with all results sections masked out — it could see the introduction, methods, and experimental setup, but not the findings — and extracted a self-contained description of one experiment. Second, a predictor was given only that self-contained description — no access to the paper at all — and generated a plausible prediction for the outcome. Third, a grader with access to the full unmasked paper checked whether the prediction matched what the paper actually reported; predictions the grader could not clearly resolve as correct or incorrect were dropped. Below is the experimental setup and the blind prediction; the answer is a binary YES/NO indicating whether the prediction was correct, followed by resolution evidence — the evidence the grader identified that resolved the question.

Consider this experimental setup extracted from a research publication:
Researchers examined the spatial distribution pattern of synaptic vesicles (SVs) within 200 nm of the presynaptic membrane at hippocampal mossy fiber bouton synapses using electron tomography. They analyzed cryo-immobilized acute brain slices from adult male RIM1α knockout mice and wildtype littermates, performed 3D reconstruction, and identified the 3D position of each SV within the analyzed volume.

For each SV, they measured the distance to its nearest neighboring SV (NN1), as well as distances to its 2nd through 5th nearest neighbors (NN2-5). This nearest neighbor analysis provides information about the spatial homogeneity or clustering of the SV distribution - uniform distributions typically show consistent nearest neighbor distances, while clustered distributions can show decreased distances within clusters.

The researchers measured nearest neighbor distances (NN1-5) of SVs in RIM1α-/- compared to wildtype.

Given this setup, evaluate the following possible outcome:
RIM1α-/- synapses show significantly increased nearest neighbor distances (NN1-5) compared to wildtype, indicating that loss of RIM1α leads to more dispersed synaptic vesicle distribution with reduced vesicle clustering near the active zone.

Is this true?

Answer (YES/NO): NO